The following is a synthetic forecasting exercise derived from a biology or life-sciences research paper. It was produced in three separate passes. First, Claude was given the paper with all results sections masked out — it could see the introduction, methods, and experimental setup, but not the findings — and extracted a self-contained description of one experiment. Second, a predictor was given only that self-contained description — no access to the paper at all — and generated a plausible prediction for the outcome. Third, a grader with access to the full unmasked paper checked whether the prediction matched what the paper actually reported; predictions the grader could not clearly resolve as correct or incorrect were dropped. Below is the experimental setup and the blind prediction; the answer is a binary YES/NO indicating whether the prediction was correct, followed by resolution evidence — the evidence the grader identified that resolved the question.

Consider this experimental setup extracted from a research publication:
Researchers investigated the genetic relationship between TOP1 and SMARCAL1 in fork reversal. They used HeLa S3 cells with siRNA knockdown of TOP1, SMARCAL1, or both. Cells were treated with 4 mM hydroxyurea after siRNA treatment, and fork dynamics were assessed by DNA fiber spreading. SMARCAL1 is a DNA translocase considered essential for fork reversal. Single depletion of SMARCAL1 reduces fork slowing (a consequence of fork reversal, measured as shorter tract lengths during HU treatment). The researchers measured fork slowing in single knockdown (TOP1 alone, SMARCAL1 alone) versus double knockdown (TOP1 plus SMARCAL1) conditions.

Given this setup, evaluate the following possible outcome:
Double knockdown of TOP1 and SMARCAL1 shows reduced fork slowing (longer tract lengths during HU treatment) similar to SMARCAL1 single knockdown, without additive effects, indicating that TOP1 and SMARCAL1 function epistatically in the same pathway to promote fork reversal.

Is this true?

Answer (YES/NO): NO